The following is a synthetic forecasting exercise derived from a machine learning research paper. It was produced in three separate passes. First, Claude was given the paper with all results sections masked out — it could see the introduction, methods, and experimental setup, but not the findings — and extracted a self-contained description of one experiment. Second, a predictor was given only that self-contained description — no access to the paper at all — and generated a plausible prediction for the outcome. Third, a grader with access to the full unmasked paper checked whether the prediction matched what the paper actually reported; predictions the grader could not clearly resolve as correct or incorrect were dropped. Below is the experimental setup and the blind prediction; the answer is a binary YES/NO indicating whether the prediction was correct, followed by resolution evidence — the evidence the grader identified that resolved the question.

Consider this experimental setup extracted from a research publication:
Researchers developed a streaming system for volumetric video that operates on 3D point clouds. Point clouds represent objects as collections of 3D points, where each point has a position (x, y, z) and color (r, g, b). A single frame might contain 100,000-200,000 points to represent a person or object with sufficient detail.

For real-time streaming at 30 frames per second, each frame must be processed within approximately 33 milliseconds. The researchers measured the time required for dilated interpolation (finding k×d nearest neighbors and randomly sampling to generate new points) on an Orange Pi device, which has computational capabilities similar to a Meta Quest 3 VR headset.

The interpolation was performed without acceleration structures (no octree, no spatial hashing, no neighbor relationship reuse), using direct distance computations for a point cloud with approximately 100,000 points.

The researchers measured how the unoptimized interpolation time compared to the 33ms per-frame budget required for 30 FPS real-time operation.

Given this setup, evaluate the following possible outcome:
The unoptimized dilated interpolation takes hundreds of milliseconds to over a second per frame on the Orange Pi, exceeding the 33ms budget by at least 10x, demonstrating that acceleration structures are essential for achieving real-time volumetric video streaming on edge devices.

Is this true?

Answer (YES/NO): NO